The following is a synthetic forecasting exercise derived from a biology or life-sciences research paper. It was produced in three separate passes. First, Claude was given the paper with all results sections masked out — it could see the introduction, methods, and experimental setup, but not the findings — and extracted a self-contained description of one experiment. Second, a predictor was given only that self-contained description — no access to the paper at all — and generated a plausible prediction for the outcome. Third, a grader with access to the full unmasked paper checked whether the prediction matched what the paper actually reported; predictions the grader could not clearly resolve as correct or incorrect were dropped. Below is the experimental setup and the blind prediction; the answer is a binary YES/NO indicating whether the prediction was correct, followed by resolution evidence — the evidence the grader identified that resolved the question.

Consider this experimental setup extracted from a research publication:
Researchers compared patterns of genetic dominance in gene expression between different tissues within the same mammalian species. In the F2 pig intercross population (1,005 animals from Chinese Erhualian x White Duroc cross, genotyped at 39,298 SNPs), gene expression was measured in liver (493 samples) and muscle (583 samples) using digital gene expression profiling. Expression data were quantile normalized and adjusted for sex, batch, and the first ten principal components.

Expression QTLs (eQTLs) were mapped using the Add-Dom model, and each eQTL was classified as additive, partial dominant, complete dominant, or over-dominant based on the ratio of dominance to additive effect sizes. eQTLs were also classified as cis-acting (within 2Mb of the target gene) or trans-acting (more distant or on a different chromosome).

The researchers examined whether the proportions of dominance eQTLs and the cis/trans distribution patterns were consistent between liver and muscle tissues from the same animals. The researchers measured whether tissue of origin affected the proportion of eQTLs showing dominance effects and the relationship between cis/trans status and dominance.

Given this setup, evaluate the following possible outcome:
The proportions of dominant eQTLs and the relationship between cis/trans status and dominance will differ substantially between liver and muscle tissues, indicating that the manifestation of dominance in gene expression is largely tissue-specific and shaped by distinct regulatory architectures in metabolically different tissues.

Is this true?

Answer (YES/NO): NO